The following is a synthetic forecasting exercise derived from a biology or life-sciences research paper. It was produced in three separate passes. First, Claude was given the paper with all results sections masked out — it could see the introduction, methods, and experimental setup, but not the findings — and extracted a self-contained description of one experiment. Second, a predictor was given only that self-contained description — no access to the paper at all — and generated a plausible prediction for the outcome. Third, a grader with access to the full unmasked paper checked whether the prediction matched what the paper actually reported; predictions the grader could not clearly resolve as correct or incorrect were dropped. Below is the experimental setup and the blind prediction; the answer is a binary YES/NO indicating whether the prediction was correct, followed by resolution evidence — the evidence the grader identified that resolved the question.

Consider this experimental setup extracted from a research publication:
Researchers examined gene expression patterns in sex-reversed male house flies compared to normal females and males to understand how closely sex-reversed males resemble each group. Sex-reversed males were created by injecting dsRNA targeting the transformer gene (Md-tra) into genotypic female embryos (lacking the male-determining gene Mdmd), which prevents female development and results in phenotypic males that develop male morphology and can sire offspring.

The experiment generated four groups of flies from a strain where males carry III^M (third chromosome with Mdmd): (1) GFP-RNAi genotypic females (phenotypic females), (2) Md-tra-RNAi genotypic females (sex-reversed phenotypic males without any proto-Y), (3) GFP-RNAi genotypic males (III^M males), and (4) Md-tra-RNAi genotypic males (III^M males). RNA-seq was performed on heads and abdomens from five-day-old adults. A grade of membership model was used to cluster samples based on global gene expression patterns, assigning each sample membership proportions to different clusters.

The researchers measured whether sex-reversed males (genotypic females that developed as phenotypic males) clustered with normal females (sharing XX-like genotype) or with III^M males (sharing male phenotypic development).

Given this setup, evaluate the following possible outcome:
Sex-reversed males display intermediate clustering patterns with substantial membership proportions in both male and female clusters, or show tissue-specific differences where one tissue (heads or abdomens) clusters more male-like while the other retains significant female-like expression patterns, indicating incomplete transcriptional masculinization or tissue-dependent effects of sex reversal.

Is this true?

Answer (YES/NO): NO